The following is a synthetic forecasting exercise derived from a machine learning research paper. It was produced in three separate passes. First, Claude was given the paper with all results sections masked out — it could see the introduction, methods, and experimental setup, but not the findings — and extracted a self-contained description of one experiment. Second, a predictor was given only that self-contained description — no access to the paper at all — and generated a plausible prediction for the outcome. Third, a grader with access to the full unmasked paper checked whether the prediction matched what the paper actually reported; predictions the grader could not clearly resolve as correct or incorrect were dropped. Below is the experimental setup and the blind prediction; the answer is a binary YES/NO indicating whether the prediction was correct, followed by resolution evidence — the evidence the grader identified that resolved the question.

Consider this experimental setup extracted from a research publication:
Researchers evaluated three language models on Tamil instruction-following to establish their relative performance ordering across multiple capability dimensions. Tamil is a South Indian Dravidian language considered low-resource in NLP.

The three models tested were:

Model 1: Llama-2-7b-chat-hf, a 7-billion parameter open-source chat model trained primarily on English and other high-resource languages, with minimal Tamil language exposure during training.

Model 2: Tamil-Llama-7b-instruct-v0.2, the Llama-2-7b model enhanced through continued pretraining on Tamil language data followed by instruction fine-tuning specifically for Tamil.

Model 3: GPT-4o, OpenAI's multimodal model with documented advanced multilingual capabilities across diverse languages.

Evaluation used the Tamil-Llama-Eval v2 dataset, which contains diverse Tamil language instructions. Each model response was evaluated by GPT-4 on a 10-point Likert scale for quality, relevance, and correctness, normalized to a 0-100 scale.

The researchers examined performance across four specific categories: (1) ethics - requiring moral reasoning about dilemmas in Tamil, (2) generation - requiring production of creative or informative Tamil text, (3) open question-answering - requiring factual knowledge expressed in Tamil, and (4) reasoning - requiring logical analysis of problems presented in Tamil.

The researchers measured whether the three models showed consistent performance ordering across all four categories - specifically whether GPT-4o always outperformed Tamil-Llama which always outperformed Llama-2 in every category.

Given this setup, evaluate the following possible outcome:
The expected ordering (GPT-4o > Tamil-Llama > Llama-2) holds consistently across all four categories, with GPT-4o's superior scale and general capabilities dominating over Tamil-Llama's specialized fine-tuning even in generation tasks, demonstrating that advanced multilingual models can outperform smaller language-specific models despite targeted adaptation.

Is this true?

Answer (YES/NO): YES